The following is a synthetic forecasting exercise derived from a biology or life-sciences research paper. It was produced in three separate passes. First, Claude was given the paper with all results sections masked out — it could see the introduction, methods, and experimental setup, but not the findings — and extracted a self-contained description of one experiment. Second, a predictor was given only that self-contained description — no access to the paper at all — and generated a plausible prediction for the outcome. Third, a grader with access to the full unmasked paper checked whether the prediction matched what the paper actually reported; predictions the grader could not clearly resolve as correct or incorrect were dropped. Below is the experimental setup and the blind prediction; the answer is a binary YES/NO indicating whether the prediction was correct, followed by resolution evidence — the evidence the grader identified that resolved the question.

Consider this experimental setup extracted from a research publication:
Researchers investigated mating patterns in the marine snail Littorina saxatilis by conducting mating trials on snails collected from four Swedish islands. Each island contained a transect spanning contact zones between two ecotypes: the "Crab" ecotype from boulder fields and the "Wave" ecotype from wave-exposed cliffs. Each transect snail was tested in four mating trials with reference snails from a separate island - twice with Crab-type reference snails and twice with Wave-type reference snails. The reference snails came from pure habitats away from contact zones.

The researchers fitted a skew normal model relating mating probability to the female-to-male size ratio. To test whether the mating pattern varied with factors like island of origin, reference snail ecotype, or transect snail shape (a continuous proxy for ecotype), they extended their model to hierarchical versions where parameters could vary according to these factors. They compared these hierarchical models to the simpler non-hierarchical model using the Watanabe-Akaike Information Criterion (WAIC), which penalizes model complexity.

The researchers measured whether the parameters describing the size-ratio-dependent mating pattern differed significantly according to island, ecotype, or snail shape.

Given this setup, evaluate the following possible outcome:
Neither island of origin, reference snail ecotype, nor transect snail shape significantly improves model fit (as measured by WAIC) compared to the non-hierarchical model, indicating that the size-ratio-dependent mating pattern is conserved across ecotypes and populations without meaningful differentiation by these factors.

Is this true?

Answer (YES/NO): NO